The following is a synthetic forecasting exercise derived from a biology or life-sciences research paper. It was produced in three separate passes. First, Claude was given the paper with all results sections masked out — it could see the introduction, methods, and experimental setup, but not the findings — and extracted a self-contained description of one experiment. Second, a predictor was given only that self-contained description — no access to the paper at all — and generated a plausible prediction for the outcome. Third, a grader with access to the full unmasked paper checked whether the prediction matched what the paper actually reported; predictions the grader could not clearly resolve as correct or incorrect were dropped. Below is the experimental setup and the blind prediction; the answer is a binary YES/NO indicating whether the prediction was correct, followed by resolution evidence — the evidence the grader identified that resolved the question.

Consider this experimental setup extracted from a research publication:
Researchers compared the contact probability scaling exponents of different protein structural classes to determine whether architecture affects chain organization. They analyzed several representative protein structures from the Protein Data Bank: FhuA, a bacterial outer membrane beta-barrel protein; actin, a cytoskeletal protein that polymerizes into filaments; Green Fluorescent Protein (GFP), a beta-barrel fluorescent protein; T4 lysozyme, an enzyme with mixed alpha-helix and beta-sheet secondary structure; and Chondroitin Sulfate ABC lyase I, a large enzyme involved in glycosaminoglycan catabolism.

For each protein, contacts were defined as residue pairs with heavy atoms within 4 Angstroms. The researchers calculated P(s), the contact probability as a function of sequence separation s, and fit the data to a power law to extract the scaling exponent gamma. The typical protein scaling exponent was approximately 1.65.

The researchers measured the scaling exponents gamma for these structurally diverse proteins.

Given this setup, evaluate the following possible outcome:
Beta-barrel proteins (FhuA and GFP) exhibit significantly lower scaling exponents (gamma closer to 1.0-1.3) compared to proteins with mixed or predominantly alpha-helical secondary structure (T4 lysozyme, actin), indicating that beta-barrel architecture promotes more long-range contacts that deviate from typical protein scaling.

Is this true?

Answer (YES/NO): NO